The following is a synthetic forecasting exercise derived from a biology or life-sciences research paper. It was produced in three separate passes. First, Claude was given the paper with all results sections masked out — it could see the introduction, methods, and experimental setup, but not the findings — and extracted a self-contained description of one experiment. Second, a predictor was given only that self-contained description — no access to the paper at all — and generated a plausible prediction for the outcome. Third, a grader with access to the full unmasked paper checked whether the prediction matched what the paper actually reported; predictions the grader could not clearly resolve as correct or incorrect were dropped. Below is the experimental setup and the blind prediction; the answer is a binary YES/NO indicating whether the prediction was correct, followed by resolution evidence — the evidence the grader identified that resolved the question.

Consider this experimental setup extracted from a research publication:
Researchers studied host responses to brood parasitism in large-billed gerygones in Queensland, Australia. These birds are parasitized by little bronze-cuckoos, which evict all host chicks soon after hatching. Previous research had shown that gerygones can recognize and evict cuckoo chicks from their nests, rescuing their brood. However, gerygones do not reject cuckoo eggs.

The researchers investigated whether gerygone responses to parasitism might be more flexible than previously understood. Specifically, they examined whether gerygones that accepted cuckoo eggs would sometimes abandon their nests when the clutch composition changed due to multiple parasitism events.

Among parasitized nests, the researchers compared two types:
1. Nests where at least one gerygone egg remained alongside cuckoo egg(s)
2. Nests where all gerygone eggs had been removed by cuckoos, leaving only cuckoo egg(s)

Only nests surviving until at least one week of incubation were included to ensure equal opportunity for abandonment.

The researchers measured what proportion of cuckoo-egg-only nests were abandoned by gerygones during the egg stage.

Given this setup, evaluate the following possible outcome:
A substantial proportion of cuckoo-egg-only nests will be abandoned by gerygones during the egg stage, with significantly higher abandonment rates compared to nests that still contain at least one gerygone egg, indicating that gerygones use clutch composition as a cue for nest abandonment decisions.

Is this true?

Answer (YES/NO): YES